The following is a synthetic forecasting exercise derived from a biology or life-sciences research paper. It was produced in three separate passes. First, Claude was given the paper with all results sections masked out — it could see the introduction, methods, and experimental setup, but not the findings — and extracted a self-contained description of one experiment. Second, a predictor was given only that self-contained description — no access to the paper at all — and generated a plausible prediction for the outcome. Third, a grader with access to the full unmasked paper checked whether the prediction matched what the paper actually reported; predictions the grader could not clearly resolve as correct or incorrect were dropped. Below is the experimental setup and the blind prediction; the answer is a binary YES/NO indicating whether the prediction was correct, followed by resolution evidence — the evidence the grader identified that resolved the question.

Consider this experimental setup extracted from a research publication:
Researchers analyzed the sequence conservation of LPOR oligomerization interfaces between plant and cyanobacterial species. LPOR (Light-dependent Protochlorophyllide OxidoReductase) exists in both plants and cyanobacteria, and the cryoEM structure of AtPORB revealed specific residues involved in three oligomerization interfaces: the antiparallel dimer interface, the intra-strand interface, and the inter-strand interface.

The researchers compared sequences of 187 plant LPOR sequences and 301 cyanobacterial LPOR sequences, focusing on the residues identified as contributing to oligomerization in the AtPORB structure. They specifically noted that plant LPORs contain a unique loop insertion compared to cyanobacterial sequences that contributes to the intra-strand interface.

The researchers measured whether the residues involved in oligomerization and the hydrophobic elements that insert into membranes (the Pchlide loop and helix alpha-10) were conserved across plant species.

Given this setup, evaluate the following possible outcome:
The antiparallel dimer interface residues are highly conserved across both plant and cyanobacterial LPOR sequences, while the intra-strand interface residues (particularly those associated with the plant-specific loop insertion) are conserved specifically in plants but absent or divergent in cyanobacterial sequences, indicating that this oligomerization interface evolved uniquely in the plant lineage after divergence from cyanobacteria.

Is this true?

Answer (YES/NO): YES